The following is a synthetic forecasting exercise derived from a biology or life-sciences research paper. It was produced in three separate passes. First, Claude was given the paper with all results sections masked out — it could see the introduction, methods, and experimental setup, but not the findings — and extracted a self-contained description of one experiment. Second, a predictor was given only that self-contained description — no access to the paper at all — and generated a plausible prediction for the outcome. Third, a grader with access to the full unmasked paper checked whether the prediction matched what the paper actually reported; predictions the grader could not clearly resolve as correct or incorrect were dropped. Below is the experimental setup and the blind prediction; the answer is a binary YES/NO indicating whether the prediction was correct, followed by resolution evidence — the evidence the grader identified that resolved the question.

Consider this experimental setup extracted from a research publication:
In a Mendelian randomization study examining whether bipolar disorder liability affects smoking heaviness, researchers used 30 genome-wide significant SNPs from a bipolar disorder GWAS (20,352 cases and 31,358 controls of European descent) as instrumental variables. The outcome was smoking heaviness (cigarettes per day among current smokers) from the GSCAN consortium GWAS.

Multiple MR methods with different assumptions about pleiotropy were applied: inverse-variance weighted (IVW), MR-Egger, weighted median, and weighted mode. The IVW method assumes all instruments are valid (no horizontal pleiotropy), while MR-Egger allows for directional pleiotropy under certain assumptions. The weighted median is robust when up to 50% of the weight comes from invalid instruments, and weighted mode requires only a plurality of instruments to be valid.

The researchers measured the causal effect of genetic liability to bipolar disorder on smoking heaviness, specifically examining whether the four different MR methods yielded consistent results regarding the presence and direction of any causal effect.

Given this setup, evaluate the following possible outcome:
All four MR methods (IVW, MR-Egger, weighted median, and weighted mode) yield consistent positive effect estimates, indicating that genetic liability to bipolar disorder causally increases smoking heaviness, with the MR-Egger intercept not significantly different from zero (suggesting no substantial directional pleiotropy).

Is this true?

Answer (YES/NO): NO